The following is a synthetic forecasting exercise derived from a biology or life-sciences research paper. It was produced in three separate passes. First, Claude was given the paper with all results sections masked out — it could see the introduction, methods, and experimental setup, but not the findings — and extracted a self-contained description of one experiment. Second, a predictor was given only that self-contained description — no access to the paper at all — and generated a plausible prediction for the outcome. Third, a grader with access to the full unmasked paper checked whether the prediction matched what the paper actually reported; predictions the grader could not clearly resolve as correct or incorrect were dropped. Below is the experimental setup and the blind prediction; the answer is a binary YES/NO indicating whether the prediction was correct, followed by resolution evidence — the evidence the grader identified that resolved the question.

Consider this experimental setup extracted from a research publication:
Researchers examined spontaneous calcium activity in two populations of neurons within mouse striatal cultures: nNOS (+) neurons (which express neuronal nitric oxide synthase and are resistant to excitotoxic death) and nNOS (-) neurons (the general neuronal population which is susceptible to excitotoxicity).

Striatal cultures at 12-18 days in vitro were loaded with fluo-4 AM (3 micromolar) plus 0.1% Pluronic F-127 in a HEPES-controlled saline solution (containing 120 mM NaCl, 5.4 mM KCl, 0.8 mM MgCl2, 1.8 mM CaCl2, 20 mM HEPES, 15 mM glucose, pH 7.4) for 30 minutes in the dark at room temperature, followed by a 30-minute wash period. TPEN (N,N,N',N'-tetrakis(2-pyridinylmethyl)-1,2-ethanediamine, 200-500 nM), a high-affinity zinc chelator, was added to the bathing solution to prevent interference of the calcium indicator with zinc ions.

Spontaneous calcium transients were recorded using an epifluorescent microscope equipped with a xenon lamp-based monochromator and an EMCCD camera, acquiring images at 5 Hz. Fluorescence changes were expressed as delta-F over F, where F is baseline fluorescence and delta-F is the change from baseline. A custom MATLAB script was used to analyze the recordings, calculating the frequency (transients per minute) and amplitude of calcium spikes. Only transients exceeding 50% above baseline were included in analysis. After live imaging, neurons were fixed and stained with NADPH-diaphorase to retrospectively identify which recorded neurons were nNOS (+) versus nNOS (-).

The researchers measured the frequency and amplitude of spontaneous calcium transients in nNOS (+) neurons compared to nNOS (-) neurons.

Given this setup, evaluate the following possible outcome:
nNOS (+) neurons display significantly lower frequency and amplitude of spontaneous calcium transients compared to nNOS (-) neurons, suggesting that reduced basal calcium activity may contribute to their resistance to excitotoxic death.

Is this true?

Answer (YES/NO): NO